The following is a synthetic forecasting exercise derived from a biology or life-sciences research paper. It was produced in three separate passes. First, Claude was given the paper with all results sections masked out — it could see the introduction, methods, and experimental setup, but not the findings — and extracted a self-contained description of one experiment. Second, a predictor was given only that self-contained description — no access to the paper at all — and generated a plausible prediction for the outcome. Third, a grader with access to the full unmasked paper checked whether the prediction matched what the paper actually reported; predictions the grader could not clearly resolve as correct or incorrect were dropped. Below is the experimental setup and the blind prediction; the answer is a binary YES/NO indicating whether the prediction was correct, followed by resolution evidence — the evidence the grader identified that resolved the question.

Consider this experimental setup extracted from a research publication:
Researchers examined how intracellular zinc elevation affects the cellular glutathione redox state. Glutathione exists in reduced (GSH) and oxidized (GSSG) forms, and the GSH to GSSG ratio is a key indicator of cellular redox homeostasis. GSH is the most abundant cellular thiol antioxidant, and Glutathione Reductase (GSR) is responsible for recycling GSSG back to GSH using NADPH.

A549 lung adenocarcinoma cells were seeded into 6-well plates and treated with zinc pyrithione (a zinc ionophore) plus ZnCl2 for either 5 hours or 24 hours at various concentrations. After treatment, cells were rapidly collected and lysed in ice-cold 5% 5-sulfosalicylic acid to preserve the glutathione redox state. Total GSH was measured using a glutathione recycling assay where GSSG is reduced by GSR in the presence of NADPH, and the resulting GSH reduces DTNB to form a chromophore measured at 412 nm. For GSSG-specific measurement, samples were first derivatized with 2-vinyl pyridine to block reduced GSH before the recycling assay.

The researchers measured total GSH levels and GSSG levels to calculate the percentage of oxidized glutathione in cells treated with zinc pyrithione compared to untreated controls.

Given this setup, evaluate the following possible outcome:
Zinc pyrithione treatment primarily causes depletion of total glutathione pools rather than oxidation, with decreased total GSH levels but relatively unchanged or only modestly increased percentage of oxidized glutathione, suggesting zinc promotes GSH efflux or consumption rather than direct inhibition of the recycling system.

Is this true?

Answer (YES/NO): NO